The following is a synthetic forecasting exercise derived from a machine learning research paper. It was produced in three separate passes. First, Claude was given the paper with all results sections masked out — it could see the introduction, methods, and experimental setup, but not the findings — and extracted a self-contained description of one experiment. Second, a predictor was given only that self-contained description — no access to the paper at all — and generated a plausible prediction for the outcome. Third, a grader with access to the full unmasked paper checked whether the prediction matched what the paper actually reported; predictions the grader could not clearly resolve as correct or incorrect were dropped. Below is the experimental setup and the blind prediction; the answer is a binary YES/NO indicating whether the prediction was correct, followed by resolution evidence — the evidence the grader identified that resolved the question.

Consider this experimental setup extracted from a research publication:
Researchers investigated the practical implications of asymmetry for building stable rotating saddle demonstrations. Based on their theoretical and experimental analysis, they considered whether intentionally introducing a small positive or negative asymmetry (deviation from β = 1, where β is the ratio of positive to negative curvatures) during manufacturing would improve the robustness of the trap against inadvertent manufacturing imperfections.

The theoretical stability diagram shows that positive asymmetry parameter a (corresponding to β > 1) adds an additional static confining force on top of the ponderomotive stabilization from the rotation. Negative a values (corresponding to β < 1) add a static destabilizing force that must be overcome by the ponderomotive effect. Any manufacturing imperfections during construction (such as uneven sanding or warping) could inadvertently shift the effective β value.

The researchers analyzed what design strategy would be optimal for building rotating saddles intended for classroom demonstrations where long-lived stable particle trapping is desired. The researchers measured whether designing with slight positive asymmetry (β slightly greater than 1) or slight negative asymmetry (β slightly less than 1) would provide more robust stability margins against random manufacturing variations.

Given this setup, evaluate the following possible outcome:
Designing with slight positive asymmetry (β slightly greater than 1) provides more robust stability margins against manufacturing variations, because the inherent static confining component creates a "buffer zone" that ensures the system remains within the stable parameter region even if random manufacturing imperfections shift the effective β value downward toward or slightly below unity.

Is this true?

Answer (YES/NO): YES